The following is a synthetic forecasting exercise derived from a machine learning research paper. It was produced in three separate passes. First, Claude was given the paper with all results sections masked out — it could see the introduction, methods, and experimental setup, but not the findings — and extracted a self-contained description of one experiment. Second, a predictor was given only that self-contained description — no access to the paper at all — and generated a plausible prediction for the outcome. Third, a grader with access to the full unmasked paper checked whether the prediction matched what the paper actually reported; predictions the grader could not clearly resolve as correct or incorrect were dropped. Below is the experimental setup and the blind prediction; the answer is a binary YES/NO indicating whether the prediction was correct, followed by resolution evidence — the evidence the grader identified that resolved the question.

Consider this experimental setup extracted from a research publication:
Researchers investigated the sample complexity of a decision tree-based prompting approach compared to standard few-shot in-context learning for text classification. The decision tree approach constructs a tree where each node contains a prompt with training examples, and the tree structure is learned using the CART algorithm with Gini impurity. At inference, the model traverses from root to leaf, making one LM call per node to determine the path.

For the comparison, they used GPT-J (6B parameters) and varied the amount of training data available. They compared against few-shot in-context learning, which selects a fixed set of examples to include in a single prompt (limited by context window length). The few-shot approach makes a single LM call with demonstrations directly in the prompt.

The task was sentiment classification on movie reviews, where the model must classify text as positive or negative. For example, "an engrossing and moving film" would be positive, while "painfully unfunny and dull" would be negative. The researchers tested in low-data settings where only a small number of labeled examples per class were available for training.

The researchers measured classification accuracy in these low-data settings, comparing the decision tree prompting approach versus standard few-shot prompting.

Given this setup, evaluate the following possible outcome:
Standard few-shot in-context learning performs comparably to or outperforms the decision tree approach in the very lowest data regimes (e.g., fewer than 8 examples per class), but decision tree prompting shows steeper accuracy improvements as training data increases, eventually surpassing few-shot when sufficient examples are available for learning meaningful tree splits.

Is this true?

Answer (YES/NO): YES